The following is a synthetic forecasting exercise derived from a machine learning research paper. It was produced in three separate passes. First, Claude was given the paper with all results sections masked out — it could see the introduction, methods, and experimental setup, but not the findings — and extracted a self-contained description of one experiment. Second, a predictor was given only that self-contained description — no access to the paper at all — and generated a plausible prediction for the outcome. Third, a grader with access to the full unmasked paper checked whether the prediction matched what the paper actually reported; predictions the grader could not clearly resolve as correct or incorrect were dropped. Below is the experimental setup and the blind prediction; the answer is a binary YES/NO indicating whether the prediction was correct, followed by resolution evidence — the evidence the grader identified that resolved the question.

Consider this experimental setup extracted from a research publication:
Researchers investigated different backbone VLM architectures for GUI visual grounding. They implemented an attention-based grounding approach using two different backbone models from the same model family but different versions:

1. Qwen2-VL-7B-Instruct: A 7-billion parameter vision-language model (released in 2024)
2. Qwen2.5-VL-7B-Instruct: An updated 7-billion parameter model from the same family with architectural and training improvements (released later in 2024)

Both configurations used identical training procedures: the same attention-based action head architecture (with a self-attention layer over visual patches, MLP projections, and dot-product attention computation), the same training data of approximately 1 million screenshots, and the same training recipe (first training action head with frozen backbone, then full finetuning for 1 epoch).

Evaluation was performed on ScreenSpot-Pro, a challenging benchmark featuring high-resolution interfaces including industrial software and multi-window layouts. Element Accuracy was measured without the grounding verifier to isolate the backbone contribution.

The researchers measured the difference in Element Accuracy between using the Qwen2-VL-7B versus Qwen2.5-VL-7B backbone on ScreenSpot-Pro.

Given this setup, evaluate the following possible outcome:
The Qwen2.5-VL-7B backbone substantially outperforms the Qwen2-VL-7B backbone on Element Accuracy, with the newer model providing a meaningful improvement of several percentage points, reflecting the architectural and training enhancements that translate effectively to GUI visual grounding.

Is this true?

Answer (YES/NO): YES